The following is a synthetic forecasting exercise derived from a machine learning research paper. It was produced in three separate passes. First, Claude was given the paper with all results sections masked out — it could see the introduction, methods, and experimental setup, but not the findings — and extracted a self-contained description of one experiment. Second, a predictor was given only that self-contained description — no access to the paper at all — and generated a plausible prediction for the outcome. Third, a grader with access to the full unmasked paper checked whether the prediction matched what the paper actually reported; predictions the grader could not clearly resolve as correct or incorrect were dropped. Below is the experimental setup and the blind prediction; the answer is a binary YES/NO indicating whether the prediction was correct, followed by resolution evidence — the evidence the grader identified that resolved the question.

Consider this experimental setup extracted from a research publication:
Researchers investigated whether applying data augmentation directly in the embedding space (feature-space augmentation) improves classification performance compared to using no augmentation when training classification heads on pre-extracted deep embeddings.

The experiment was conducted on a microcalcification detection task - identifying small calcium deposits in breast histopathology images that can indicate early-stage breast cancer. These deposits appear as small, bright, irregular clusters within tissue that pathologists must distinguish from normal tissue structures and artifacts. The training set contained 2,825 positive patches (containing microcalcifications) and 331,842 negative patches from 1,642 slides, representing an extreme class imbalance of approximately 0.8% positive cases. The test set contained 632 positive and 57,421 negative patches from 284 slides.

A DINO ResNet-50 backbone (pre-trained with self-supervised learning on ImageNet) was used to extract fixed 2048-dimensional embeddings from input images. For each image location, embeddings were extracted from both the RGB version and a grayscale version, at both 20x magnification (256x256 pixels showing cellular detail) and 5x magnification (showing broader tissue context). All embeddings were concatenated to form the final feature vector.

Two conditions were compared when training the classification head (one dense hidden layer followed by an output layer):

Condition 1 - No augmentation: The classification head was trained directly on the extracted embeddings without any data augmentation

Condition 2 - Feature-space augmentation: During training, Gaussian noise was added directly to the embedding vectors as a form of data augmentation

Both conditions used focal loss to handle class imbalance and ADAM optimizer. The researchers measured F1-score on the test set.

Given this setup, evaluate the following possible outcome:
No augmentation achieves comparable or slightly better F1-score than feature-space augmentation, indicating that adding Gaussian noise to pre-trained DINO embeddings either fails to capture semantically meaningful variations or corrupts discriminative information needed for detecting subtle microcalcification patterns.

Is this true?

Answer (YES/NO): NO